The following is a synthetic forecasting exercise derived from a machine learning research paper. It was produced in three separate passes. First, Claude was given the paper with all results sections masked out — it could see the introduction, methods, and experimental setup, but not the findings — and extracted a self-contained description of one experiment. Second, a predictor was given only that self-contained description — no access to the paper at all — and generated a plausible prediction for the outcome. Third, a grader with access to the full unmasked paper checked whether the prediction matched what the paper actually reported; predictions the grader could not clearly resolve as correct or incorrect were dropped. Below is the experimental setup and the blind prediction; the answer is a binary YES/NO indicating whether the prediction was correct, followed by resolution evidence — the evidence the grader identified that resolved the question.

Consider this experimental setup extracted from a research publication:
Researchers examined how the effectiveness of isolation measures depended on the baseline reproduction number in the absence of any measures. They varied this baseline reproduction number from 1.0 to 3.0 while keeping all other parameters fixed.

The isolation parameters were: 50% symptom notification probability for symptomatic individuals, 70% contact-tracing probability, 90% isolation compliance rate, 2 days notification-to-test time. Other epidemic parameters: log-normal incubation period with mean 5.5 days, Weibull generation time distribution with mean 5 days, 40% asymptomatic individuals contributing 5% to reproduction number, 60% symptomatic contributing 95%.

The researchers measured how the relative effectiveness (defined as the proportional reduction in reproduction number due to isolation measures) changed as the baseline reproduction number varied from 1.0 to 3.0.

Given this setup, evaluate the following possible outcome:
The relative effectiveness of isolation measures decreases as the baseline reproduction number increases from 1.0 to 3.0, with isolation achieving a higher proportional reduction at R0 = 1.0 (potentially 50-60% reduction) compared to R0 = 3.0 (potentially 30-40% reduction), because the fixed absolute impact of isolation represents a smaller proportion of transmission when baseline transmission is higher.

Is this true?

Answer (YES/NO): NO